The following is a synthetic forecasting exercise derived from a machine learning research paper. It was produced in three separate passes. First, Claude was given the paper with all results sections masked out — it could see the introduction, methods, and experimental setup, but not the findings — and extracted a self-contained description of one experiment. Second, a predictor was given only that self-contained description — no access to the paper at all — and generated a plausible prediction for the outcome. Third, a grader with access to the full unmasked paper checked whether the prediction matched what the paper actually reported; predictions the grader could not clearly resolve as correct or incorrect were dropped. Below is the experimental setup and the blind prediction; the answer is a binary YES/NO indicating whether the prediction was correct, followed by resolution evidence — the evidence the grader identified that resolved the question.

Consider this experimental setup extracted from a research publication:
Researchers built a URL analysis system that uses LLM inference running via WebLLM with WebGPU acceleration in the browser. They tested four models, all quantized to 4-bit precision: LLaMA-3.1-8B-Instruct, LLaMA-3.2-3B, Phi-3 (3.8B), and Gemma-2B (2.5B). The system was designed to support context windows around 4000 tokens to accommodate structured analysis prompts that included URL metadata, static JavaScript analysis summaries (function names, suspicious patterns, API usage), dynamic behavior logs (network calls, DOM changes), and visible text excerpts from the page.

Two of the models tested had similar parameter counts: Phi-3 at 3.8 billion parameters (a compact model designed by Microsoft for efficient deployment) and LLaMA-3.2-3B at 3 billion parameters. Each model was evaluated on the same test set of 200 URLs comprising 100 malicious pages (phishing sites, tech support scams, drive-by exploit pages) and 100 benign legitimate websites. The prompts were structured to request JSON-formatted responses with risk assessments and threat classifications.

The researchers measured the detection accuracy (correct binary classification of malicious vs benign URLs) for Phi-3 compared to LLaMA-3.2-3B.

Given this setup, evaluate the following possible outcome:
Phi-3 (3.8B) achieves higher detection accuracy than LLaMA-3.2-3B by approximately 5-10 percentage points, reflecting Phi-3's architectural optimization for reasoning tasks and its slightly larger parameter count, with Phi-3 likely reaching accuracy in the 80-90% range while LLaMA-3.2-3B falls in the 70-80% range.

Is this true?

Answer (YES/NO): NO